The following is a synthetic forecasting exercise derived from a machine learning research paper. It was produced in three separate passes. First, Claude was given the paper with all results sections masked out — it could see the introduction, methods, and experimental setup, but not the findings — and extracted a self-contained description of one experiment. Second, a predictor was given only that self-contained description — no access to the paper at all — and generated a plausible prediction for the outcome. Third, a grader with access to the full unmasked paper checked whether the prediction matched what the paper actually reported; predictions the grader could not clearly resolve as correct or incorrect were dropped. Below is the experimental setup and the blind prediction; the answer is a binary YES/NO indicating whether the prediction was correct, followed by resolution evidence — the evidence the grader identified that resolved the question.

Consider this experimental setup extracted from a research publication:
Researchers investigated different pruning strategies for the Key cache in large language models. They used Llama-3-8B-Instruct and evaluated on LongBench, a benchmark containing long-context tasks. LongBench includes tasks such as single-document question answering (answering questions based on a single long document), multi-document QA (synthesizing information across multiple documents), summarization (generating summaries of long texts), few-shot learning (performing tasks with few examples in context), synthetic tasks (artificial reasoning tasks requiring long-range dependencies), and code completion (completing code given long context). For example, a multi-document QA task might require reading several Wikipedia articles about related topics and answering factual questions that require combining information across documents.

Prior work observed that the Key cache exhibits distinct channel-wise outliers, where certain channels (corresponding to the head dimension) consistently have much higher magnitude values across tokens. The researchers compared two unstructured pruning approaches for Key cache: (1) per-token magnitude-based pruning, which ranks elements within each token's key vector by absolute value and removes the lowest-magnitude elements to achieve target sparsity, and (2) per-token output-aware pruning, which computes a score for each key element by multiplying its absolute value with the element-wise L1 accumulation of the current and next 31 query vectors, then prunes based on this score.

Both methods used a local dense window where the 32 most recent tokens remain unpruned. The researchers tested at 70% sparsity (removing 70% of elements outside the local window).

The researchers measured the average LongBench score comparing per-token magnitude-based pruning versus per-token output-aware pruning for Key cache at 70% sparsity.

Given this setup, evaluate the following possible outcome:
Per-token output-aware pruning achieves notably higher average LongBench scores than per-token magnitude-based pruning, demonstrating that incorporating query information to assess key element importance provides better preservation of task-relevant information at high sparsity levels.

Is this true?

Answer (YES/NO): NO